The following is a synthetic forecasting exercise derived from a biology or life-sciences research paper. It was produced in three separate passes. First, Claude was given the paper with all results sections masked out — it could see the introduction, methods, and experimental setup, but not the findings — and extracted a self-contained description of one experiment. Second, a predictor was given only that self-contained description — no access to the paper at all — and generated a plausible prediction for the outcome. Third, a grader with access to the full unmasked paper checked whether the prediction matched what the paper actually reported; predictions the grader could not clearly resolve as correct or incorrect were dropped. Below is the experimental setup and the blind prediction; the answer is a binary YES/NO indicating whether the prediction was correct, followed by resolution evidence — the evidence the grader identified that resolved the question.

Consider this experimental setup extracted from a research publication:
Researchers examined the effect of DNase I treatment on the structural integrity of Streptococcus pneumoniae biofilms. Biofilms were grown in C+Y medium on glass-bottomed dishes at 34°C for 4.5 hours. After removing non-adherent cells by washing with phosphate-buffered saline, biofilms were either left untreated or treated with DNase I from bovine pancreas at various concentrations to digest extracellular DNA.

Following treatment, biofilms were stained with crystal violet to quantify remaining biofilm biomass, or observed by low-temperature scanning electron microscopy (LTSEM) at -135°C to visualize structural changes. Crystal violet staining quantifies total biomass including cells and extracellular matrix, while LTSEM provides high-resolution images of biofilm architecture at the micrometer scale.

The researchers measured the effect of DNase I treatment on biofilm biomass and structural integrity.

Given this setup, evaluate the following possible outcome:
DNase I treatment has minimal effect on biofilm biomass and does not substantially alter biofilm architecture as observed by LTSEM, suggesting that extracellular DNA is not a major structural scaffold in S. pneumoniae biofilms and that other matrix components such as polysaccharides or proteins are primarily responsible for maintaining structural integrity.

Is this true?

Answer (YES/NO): NO